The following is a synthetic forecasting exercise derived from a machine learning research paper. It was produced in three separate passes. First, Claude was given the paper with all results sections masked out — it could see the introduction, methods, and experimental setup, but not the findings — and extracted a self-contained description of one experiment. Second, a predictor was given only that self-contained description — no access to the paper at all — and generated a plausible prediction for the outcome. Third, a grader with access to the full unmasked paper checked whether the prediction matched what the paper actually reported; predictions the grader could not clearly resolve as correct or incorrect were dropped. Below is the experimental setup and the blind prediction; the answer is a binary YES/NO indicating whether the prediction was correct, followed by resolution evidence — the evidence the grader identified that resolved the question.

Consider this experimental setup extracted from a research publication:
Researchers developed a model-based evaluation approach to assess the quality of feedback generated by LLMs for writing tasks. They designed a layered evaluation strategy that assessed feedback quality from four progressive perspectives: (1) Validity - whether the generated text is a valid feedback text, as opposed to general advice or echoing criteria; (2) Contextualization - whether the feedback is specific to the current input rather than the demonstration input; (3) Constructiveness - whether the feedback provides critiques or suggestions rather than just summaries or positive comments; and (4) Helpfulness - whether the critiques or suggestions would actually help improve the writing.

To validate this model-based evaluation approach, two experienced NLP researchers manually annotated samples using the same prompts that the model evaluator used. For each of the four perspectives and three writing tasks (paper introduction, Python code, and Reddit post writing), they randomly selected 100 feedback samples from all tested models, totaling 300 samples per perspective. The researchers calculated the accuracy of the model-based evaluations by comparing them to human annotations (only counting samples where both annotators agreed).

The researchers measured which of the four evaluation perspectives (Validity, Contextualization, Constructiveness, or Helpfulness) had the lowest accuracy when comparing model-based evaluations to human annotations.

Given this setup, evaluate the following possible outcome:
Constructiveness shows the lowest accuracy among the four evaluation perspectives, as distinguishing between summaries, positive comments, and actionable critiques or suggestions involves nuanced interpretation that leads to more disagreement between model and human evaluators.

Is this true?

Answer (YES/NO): NO